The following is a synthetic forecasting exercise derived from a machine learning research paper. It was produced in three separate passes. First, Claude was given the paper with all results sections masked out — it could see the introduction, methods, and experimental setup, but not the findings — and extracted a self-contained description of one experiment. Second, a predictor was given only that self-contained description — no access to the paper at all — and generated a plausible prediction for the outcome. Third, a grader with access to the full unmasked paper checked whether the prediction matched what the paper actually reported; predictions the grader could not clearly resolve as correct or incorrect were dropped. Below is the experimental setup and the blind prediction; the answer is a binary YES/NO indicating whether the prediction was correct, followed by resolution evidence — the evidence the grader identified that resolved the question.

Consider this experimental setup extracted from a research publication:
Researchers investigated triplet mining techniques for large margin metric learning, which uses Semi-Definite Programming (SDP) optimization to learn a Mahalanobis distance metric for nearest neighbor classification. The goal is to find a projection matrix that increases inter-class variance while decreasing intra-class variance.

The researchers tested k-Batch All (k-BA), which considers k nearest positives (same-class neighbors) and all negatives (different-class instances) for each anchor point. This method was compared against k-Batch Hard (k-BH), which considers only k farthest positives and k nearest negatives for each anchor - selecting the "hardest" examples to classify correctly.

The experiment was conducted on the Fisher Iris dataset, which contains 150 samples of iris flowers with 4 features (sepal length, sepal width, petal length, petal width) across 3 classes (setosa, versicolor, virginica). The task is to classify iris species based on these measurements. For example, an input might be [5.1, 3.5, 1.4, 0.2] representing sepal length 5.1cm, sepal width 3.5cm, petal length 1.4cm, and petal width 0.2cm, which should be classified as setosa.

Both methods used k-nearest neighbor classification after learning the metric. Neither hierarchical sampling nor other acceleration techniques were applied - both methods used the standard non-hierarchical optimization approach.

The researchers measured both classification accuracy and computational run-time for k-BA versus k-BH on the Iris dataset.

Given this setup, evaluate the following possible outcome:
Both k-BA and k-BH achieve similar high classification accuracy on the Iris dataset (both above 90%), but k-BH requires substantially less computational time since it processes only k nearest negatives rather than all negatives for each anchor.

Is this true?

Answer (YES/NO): NO